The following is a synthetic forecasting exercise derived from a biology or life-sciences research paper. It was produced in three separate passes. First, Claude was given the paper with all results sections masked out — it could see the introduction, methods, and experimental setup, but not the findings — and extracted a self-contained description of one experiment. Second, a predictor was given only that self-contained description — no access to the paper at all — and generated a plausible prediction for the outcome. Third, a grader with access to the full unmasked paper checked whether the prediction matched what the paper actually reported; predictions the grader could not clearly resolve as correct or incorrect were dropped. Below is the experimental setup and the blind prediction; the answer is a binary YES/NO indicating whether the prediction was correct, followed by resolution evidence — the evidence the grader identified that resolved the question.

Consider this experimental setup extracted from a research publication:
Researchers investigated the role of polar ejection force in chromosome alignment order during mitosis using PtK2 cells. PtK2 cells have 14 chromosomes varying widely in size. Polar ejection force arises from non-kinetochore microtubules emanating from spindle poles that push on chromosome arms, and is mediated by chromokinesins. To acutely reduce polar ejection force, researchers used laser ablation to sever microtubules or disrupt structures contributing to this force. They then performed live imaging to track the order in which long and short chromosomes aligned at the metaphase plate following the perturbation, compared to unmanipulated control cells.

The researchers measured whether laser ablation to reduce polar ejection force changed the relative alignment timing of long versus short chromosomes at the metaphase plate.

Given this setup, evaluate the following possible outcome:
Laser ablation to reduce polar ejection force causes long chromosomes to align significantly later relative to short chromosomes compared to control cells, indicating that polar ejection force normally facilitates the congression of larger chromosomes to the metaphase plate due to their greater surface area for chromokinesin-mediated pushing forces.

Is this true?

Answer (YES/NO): NO